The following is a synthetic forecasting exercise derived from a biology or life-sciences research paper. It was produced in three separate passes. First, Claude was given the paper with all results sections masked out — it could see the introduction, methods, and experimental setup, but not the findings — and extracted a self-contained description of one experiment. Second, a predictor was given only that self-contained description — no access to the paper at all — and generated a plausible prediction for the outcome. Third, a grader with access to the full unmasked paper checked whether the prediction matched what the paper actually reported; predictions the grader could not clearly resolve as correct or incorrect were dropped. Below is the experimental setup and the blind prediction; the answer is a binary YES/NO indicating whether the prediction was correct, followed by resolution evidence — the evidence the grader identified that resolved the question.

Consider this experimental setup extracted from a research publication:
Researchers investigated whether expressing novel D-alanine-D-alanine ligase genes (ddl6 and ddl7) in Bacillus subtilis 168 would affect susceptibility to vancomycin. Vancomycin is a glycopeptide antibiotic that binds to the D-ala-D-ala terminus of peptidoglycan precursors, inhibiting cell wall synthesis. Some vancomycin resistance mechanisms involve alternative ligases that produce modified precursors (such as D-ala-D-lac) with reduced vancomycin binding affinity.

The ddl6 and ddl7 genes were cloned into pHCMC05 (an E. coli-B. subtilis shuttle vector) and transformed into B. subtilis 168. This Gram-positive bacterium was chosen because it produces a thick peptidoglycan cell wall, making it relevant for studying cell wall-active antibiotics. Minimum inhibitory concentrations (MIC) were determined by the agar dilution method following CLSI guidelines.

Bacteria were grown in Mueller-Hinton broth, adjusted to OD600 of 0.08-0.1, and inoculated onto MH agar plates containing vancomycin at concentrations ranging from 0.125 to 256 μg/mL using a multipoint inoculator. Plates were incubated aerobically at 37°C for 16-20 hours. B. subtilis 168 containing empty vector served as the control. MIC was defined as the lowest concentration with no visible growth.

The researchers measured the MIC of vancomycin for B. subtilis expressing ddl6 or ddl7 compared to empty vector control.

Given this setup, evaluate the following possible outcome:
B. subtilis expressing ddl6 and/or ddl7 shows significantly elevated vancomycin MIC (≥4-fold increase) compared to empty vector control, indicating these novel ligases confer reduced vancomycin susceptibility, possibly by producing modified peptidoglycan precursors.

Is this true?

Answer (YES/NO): NO